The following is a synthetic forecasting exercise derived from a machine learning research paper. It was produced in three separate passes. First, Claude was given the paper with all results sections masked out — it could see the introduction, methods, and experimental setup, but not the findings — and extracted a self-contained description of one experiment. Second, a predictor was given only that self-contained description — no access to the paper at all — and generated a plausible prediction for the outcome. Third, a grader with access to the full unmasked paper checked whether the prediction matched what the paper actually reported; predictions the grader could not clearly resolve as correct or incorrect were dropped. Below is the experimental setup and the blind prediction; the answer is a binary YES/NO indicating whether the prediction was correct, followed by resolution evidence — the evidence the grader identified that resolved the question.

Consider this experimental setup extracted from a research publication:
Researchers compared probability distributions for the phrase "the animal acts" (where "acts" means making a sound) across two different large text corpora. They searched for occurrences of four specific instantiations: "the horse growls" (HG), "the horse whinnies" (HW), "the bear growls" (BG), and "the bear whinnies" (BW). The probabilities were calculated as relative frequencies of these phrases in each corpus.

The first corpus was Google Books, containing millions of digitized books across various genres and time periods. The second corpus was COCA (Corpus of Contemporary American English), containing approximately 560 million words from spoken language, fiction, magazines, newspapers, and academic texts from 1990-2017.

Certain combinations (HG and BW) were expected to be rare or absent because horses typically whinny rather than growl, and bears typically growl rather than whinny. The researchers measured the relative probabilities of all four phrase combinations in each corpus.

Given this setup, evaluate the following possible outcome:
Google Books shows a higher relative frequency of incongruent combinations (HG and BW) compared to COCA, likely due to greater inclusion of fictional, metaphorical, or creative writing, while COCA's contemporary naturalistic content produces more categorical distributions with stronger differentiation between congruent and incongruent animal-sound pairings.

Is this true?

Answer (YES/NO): NO